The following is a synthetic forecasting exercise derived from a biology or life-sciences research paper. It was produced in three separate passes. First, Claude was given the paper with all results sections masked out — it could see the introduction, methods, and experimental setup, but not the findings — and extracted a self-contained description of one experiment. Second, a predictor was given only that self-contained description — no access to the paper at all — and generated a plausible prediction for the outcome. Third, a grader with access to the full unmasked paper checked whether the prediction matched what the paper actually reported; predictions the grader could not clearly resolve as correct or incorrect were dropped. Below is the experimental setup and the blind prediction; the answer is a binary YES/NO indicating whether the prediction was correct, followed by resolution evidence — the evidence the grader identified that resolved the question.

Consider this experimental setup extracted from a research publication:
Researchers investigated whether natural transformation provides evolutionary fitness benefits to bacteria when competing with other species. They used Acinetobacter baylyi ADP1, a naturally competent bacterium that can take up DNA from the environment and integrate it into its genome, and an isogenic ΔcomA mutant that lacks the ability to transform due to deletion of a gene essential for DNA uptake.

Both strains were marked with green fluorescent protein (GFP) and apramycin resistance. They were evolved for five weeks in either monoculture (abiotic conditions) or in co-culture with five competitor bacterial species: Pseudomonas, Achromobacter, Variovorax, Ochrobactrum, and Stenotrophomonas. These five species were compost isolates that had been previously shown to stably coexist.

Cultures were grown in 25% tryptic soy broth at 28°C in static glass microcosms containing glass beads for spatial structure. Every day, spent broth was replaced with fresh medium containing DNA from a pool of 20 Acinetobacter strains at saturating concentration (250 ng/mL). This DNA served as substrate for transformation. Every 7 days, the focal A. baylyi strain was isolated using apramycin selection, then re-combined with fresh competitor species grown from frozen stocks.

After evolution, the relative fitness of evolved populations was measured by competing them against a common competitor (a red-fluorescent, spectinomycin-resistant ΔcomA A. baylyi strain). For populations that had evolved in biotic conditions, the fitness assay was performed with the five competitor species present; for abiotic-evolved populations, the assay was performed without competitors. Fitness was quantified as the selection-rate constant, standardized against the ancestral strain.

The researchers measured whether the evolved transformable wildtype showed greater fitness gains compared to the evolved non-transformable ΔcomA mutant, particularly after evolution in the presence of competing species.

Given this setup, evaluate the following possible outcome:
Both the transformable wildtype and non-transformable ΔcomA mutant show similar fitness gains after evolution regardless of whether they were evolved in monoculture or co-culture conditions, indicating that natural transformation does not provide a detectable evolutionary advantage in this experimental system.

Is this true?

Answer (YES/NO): YES